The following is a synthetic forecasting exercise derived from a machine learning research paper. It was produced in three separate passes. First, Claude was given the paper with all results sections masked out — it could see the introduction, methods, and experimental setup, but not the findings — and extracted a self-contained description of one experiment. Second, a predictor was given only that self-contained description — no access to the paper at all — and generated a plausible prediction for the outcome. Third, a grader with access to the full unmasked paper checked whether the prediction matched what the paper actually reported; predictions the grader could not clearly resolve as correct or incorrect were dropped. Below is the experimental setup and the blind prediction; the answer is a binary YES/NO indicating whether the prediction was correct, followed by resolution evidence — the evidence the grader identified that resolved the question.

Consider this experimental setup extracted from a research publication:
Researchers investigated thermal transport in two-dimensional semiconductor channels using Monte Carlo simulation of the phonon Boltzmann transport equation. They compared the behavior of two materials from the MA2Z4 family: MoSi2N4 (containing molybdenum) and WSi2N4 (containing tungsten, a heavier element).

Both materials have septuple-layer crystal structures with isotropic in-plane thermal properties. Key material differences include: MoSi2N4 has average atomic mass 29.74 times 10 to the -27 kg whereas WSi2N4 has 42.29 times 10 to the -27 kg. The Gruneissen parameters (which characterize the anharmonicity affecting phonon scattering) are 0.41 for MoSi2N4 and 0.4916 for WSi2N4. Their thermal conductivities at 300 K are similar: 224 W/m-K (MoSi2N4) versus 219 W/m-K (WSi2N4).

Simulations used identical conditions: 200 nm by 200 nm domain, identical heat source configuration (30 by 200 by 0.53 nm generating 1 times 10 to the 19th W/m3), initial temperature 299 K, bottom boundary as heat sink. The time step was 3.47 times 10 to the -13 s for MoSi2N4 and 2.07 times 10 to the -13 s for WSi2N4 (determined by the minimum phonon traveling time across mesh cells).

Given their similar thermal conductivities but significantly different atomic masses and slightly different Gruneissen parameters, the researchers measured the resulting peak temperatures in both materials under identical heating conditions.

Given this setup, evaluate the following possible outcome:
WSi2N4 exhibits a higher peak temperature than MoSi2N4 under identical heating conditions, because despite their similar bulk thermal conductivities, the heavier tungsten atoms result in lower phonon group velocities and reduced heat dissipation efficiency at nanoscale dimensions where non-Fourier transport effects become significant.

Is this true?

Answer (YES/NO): NO